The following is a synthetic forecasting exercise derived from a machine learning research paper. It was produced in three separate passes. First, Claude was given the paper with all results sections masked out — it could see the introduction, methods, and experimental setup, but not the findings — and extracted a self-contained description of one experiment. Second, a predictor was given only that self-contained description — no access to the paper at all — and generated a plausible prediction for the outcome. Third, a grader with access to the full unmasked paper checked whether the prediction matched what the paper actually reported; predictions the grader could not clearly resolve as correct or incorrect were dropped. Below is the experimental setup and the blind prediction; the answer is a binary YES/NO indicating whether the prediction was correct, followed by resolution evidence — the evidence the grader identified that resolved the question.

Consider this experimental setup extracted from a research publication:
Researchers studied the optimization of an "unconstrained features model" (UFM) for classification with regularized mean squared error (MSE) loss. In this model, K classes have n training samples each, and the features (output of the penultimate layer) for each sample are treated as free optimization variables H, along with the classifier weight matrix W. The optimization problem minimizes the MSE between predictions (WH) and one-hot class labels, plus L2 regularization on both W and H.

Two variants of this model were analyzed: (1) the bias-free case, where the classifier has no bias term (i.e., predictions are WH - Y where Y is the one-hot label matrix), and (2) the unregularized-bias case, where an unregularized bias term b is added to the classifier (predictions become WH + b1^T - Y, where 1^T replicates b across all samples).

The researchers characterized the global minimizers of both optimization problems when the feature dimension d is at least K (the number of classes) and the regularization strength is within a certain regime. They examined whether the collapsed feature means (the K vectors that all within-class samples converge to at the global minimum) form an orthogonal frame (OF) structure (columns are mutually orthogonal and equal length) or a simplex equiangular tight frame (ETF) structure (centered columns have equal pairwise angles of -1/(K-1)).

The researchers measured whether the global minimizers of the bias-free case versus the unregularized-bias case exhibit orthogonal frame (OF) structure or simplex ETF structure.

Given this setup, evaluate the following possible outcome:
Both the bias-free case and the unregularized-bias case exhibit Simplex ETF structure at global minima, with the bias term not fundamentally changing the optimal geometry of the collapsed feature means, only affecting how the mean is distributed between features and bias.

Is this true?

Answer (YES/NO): NO